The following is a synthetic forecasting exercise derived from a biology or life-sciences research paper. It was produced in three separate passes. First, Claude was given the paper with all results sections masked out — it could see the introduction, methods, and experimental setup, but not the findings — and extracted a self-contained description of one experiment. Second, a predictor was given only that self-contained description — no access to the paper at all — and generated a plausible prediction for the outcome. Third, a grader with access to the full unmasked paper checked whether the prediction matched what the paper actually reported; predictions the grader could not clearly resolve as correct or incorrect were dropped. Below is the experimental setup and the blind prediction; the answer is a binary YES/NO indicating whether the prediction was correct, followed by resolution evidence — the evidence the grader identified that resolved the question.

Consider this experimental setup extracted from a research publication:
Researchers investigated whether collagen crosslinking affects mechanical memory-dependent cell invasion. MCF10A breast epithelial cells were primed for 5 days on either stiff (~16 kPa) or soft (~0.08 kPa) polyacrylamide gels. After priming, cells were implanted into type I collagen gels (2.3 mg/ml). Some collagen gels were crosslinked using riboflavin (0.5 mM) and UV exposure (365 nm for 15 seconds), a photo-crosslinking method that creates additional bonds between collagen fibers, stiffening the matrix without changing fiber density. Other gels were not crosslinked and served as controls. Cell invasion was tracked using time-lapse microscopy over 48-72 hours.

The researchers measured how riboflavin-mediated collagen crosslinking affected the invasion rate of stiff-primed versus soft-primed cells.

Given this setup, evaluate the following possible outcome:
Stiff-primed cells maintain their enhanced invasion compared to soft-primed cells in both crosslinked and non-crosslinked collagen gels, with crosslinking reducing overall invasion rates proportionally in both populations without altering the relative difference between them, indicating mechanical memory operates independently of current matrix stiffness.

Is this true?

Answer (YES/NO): YES